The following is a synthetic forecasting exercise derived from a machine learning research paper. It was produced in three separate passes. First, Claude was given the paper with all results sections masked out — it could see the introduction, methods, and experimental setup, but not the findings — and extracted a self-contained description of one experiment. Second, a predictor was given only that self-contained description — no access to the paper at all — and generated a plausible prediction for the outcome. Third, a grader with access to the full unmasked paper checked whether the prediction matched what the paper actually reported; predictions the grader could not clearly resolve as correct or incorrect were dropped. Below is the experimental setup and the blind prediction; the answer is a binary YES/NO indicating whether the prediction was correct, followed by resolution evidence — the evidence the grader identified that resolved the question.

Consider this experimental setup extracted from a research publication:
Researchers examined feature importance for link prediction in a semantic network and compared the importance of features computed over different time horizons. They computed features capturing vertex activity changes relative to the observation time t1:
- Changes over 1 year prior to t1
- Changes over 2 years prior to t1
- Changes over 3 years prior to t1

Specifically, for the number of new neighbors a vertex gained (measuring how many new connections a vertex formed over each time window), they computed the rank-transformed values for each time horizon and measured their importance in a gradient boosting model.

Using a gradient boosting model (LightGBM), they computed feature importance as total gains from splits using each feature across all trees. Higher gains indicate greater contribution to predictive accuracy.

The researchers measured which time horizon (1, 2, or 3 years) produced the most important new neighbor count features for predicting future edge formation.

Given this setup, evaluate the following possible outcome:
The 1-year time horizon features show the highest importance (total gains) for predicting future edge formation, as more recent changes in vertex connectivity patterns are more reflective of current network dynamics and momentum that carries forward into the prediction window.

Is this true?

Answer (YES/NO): NO